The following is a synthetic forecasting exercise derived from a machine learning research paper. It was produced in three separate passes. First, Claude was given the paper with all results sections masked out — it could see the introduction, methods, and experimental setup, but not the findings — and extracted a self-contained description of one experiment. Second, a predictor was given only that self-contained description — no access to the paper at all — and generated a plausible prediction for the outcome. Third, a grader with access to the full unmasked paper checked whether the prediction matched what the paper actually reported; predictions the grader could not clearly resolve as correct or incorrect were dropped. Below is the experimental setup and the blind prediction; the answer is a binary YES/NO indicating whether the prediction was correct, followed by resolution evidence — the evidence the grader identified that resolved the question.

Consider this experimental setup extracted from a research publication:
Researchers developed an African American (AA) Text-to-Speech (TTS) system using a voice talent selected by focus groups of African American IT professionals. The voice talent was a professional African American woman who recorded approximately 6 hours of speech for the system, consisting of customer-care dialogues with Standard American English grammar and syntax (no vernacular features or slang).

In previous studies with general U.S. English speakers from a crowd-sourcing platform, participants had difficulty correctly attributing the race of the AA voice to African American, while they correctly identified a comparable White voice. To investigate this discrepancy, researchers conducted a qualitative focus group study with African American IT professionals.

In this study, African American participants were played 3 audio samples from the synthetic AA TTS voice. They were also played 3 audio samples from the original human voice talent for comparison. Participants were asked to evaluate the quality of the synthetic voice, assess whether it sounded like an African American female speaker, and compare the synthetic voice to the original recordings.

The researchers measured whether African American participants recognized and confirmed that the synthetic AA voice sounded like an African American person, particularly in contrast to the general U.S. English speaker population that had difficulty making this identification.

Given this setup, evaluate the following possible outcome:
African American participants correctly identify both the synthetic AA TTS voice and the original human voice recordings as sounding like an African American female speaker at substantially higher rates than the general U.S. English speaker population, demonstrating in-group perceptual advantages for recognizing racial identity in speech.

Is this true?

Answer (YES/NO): YES